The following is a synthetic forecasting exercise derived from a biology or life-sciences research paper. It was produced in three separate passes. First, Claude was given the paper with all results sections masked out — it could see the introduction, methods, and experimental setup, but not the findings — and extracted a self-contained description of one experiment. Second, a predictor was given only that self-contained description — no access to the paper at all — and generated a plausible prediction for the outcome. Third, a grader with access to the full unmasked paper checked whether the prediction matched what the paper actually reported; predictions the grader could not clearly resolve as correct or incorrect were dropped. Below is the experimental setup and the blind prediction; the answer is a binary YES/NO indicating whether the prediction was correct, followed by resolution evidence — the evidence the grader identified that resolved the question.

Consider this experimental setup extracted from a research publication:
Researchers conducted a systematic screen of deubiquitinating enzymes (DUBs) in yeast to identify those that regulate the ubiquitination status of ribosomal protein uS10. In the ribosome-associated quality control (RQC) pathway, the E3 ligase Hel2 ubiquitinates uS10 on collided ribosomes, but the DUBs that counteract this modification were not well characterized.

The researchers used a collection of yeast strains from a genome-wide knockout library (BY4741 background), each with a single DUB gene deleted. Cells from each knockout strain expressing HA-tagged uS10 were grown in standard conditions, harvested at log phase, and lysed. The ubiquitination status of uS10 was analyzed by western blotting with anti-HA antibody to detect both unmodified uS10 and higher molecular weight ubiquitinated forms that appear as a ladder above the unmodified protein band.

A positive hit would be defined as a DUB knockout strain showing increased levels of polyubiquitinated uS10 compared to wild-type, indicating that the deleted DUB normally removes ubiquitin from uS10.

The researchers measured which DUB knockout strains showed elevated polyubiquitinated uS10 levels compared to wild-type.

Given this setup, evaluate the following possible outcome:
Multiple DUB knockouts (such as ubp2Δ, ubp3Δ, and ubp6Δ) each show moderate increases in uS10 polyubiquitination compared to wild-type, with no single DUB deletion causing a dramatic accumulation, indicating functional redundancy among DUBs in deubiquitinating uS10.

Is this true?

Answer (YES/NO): NO